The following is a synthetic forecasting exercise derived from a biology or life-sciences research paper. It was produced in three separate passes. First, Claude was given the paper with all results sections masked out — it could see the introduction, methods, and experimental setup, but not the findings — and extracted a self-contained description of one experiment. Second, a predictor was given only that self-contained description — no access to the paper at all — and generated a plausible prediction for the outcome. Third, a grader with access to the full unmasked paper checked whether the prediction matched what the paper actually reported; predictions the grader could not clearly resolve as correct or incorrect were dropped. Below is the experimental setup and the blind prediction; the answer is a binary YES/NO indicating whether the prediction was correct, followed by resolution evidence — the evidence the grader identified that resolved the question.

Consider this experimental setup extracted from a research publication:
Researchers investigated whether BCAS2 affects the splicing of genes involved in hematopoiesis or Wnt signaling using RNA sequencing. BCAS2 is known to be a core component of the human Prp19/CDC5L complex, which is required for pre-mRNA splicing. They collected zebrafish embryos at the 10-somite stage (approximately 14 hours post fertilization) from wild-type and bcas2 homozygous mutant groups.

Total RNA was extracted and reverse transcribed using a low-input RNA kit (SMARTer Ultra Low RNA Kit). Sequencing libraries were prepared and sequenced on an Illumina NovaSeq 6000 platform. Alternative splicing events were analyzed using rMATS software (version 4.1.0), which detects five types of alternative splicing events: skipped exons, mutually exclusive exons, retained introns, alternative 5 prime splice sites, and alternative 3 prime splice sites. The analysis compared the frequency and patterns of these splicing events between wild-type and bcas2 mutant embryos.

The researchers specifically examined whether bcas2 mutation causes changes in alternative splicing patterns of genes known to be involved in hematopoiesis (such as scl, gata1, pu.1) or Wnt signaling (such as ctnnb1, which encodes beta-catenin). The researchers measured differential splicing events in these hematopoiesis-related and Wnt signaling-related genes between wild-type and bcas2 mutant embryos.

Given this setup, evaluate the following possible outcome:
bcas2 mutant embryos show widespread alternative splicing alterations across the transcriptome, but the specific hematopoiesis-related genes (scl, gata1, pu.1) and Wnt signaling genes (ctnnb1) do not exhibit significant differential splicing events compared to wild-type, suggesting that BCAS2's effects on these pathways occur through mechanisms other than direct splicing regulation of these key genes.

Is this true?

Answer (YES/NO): NO